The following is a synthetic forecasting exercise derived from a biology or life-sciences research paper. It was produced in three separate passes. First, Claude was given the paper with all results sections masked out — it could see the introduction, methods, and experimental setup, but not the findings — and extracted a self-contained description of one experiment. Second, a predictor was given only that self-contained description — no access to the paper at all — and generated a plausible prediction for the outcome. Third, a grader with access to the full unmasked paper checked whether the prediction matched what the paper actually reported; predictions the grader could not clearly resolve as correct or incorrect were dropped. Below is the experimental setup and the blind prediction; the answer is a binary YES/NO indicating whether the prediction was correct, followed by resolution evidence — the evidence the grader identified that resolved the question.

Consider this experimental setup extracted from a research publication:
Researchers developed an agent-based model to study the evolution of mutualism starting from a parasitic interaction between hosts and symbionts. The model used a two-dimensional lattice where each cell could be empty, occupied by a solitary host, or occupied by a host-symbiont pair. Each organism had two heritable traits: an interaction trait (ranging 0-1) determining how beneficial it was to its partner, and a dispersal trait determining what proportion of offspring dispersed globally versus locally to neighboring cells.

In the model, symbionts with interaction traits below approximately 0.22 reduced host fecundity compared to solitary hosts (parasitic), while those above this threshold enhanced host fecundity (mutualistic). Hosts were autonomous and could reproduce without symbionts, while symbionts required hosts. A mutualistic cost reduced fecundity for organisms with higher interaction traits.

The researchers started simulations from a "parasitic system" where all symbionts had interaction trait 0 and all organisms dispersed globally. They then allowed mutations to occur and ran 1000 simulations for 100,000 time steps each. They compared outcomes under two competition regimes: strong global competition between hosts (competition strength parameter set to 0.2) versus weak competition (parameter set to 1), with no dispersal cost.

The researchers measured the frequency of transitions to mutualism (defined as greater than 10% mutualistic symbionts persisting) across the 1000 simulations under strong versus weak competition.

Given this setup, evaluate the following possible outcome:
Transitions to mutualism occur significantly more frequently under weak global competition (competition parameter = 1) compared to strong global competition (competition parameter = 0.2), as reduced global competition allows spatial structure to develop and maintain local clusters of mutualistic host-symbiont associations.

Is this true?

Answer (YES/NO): NO